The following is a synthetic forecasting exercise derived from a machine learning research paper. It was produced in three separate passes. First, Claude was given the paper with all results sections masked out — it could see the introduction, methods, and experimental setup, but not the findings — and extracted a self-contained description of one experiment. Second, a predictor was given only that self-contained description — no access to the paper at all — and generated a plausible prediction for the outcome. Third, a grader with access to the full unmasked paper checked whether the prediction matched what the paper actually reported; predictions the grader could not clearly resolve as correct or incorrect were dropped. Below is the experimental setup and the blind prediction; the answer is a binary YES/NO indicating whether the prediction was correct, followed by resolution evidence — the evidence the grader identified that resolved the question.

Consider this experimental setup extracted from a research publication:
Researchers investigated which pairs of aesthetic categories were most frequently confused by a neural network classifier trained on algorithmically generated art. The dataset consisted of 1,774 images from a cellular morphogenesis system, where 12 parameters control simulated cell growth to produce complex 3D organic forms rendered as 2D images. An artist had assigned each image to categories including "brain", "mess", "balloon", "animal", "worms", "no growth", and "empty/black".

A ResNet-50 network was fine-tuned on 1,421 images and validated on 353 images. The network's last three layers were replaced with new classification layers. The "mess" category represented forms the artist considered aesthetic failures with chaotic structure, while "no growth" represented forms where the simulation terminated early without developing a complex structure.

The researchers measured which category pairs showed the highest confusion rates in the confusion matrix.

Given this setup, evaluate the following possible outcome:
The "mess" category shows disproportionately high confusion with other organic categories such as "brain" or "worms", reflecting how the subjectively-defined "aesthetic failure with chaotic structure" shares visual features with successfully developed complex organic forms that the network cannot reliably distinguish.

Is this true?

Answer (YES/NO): NO